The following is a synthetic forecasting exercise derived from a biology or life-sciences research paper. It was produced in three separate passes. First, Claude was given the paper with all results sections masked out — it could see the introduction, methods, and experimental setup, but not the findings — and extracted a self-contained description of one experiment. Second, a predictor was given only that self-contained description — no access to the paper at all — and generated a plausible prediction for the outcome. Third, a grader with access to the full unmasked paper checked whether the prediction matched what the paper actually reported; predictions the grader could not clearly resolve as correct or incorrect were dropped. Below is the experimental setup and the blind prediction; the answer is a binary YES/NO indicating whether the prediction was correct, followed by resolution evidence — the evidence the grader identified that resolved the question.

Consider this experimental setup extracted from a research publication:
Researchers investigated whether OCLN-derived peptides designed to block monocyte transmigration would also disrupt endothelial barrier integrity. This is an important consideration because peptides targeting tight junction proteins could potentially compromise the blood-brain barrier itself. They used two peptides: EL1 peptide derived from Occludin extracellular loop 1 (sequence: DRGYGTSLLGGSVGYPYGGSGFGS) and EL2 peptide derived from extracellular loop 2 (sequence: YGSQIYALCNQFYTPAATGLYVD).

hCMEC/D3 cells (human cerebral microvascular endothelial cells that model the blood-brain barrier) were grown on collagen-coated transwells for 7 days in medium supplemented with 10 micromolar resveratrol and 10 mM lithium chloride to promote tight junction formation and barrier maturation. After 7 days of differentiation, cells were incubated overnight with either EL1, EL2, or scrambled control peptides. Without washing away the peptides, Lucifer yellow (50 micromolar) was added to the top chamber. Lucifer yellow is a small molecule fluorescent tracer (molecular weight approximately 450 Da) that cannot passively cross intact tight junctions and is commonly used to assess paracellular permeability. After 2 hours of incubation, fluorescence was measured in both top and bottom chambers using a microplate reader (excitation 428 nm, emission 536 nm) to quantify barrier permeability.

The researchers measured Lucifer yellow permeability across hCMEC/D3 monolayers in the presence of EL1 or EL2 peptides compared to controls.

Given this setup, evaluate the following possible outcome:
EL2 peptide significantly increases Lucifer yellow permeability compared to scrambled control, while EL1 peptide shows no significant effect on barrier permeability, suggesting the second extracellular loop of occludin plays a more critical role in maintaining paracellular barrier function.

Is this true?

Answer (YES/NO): NO